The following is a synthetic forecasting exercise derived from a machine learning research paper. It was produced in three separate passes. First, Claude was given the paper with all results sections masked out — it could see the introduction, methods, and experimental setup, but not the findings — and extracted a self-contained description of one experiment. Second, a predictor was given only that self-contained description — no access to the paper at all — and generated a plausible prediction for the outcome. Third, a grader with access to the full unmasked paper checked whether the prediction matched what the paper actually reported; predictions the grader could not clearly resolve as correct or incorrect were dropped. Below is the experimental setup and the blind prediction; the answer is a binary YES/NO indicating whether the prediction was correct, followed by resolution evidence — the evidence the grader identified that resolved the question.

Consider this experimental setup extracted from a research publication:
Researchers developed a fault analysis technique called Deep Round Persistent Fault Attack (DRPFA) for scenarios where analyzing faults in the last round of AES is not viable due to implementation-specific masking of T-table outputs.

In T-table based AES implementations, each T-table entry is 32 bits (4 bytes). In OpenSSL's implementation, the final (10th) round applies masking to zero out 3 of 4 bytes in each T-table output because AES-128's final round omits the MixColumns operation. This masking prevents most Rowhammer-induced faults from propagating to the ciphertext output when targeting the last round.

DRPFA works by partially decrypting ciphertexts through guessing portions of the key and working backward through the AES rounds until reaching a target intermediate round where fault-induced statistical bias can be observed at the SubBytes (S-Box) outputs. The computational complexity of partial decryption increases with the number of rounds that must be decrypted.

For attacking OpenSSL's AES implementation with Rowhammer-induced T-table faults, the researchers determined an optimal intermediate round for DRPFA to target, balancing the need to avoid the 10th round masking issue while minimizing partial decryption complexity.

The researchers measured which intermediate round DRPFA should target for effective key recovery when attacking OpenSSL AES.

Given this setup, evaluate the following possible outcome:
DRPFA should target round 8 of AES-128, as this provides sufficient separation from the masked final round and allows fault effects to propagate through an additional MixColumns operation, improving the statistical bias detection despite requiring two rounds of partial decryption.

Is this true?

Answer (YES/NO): NO